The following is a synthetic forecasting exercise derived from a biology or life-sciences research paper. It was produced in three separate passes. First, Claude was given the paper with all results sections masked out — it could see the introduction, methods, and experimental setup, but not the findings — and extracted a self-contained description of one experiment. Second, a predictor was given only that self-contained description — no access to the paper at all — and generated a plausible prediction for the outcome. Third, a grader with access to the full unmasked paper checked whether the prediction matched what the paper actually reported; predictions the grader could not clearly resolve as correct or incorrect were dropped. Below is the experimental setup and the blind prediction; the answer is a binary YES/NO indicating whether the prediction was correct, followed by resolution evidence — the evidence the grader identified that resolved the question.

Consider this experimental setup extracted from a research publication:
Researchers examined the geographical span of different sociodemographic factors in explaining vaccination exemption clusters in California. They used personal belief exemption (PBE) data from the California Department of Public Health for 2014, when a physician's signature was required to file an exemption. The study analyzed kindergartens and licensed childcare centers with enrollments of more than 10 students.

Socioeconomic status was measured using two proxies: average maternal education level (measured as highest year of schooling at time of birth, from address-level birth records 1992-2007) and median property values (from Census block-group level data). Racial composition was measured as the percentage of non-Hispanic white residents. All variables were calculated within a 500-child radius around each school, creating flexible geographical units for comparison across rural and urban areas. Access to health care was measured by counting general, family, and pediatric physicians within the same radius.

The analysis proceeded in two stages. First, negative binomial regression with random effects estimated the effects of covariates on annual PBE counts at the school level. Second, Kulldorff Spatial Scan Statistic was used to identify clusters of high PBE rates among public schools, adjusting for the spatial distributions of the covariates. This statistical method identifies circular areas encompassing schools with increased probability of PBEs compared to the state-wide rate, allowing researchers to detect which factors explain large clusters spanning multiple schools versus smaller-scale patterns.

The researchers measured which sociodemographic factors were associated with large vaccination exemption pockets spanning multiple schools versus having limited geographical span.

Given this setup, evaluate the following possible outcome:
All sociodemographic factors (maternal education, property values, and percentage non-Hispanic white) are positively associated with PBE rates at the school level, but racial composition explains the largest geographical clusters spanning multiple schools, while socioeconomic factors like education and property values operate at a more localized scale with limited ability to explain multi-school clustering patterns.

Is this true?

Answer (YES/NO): NO